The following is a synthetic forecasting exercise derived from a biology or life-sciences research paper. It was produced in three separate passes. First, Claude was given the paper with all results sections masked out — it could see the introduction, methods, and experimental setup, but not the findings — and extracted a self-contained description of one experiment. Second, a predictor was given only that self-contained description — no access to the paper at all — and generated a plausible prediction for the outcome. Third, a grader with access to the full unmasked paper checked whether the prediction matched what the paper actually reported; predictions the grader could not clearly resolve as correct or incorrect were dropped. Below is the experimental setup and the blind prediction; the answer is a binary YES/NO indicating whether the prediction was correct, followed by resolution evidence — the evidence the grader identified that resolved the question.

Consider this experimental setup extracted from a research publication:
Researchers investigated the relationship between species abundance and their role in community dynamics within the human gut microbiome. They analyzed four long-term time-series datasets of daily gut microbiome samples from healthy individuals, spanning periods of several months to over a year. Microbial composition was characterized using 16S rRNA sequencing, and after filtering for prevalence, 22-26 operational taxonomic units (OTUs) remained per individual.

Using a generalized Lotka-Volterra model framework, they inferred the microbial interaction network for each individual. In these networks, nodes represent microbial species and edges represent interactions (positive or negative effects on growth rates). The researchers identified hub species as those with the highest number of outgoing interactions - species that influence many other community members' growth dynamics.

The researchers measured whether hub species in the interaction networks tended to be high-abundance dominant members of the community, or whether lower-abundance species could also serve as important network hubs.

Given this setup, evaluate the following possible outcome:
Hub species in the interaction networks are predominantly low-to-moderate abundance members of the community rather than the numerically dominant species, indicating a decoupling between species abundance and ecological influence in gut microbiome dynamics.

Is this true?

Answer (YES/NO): YES